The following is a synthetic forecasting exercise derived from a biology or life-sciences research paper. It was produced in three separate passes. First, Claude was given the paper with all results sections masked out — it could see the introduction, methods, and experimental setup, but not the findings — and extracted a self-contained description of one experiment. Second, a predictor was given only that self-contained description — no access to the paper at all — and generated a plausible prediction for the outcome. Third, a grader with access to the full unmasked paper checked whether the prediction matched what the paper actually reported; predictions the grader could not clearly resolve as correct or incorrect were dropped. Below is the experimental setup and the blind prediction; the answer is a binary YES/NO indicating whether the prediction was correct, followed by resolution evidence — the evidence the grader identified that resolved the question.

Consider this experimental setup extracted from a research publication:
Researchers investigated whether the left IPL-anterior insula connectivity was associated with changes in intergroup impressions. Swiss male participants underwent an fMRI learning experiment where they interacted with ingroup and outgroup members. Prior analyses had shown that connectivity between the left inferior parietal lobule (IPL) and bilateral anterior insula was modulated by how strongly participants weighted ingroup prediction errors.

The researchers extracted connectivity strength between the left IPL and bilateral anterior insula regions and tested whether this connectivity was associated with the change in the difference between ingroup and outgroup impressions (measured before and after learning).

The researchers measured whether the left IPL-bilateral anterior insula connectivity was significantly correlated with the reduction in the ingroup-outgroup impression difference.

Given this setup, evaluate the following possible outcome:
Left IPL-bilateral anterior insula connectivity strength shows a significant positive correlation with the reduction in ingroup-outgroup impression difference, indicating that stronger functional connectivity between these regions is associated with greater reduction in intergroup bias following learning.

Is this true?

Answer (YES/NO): NO